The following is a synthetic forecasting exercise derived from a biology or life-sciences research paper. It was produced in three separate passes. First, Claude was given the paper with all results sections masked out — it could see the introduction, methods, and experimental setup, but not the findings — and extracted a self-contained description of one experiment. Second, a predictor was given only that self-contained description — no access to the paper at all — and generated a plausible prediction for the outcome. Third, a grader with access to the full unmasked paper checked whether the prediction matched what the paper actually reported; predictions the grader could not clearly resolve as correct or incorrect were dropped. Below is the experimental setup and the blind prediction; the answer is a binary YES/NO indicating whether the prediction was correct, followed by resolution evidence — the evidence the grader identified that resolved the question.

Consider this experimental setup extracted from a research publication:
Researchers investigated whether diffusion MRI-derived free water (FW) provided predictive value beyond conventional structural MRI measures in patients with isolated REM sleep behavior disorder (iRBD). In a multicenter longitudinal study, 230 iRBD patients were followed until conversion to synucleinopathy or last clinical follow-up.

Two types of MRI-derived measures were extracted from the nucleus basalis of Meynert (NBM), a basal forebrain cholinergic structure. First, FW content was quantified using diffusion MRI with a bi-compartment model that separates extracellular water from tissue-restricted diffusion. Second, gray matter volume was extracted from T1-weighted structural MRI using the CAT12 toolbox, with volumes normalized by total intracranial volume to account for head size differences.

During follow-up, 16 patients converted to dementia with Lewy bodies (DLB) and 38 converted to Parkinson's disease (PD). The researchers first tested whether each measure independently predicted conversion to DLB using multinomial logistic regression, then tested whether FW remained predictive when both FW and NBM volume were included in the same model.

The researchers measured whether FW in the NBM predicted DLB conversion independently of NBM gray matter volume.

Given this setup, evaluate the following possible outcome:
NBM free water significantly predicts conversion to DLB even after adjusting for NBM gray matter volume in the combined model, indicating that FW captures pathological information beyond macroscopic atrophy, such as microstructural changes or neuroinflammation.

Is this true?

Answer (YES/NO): YES